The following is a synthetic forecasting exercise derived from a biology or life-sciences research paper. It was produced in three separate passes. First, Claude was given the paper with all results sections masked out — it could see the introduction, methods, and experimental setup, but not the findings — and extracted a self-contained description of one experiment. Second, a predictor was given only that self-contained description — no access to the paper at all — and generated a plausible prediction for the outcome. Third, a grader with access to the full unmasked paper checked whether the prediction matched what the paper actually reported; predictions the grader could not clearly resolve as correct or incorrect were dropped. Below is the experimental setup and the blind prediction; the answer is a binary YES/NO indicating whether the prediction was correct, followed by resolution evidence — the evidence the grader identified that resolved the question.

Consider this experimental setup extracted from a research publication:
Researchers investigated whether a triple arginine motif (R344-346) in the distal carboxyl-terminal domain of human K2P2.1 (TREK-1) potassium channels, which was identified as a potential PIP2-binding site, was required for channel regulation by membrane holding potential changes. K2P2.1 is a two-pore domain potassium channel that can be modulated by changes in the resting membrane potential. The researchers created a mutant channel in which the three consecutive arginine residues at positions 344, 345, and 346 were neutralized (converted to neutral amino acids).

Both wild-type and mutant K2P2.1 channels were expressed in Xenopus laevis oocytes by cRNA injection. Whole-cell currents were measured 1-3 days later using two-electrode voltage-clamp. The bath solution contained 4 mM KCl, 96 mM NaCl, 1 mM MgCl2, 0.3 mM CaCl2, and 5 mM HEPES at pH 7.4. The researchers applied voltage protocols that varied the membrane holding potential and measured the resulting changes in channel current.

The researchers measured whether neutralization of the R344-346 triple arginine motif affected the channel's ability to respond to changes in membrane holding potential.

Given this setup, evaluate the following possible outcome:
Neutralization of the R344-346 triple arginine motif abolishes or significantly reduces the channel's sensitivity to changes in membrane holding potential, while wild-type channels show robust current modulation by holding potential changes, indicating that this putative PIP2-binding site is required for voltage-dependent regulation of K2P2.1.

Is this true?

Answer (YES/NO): YES